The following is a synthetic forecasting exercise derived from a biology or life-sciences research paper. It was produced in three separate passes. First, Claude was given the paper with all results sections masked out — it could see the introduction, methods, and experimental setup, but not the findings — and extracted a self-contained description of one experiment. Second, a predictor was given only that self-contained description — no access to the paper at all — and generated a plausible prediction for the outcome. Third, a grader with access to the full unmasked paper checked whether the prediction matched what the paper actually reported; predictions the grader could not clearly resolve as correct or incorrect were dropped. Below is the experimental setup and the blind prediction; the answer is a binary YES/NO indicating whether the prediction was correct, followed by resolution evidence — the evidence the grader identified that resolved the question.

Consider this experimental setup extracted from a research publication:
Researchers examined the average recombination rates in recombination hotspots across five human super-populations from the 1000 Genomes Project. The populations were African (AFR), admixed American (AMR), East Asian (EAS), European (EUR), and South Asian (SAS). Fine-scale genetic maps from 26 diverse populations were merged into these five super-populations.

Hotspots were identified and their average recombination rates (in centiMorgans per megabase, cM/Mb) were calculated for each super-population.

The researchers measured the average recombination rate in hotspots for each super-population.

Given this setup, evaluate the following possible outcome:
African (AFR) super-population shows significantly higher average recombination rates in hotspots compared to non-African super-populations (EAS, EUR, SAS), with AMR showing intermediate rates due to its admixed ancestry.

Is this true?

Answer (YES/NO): NO